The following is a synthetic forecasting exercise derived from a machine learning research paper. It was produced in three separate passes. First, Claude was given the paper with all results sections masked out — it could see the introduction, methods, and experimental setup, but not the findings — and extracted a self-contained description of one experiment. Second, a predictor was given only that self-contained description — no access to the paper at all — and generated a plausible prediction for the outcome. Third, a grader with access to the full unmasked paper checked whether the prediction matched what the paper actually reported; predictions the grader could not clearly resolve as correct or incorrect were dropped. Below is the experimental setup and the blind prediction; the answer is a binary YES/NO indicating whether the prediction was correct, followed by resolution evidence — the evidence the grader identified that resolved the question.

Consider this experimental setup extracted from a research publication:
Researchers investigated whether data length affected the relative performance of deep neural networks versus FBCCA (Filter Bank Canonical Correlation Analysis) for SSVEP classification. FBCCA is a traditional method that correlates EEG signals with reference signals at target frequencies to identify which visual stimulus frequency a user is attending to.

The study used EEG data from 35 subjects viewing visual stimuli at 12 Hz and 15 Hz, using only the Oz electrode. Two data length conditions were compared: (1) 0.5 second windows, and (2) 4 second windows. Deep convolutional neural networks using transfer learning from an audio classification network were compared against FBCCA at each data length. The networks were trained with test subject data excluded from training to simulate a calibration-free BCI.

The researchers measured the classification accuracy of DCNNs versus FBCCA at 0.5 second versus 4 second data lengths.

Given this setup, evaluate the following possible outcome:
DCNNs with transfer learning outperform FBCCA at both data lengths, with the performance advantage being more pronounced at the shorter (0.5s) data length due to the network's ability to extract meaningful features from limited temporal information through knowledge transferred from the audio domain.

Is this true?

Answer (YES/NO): NO